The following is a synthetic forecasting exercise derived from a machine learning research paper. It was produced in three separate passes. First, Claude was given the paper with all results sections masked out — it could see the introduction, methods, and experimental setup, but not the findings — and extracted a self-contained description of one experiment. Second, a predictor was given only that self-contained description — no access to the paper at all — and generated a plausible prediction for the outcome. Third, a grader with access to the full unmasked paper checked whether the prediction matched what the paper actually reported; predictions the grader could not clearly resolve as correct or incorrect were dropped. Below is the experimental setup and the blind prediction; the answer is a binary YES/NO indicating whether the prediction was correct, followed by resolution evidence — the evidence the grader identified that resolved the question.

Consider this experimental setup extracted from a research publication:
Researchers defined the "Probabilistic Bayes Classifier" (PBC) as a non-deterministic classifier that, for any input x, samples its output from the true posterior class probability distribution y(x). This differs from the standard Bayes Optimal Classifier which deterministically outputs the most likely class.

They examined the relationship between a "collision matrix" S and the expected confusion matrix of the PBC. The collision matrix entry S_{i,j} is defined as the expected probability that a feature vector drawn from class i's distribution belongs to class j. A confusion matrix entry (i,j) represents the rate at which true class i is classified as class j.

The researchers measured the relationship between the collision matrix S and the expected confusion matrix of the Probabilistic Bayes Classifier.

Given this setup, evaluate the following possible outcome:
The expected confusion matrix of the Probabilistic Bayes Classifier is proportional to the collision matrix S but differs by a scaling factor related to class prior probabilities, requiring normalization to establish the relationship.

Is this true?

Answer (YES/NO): NO